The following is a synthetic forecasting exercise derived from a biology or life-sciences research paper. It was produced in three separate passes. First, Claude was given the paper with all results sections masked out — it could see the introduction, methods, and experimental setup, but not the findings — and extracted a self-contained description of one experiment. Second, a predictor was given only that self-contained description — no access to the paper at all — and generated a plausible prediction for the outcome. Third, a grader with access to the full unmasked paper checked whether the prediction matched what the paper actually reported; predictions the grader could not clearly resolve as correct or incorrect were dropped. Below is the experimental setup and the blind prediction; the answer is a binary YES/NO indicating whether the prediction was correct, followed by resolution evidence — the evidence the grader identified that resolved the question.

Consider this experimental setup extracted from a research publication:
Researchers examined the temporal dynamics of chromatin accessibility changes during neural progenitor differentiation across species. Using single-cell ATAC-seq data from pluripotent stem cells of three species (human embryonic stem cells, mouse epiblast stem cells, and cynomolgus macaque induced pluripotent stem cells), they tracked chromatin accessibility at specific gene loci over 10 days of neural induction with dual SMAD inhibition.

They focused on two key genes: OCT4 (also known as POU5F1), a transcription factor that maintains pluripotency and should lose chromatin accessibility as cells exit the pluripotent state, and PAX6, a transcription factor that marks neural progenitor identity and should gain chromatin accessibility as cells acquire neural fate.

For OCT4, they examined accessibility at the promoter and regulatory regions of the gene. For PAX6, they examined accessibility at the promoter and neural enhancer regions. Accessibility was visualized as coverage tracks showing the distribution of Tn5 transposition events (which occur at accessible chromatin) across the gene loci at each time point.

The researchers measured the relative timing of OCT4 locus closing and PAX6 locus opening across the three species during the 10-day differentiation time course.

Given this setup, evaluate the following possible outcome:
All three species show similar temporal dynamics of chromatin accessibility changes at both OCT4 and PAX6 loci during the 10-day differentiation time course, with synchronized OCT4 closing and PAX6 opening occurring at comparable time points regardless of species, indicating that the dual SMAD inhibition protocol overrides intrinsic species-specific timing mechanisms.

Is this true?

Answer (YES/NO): NO